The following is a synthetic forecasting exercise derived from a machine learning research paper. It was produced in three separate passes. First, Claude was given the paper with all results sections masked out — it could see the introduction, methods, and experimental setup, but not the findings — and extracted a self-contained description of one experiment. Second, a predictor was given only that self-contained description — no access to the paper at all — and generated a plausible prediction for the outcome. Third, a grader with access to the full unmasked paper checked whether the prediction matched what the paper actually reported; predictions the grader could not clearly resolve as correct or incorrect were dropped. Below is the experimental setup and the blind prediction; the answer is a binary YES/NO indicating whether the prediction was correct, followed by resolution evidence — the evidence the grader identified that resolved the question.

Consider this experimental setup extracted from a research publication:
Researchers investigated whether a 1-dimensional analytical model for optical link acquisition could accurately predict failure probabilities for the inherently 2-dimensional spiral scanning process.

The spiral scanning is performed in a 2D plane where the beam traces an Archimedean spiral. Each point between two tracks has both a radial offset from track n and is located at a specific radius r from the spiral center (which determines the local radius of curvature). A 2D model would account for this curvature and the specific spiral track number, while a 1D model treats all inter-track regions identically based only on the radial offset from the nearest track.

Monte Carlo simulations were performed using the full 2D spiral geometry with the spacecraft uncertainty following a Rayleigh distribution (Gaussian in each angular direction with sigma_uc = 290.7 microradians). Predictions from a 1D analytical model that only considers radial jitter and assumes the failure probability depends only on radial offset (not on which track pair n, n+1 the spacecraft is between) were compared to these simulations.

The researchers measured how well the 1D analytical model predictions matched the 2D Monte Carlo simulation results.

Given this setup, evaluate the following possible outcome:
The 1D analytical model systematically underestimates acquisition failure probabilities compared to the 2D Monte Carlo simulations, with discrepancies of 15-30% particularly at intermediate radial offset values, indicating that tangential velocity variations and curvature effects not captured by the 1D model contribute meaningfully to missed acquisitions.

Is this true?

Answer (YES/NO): NO